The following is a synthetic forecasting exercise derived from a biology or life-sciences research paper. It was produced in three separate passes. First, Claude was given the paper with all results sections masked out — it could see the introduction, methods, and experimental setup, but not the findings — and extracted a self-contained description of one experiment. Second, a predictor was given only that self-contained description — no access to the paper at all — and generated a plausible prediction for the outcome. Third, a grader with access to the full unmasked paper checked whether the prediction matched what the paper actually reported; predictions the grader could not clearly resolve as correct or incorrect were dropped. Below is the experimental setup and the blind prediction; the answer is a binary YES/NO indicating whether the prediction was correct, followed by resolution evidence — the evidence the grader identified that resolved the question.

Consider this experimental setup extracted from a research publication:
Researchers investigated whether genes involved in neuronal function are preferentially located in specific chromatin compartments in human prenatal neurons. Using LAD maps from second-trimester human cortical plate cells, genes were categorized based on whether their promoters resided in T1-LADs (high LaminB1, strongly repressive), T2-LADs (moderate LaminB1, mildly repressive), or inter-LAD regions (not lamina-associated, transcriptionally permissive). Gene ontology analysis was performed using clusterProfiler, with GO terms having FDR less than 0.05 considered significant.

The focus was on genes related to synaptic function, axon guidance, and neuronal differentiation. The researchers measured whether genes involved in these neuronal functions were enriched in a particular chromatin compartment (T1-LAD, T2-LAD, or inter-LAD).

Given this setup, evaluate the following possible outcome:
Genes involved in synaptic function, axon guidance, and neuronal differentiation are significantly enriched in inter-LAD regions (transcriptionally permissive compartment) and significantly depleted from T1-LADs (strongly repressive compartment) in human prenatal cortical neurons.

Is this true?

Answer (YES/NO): NO